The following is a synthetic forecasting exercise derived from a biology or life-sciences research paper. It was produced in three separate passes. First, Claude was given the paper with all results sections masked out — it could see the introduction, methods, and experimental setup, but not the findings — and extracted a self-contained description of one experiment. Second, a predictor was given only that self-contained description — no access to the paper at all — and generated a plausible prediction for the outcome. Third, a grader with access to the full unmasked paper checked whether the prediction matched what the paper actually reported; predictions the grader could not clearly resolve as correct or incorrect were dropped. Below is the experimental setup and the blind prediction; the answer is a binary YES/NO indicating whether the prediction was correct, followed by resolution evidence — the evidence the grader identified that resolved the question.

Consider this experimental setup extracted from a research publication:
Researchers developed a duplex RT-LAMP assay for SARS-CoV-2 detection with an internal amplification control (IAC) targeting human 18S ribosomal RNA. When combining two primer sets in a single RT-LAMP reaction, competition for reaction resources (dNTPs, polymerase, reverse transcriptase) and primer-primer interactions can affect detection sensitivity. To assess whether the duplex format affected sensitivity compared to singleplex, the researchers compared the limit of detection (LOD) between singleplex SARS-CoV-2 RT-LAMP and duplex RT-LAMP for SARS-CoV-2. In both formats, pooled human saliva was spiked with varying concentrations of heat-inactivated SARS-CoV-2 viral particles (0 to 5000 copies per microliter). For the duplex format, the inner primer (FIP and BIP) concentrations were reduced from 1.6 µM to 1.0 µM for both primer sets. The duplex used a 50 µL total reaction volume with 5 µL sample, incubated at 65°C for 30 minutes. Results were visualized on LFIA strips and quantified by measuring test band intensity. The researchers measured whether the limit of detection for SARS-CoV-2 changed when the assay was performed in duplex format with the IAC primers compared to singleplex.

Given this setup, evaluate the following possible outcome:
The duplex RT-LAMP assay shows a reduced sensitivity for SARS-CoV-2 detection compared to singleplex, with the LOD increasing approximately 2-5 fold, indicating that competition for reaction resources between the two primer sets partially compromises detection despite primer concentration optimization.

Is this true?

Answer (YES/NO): NO